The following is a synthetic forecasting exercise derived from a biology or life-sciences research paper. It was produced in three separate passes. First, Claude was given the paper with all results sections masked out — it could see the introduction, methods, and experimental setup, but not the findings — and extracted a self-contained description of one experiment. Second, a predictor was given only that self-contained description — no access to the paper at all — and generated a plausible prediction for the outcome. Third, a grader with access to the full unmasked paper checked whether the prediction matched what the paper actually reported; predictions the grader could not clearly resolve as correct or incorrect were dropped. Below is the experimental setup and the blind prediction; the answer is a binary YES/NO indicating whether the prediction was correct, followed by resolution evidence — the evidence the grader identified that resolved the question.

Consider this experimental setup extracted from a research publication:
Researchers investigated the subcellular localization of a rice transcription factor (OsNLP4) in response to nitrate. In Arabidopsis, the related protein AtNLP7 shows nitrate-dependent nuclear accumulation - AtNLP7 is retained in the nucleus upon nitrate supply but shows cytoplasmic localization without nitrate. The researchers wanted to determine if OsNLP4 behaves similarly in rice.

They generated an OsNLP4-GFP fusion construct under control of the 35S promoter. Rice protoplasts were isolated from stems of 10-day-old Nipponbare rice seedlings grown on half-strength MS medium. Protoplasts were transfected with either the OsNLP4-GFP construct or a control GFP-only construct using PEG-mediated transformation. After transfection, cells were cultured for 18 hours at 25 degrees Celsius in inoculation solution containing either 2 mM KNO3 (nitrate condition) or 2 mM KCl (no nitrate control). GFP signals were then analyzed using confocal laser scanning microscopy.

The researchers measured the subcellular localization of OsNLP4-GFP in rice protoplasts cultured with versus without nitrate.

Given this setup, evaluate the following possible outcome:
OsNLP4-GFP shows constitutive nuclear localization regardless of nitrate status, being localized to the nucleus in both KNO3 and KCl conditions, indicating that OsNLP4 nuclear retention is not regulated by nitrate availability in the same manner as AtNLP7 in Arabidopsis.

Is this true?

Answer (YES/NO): YES